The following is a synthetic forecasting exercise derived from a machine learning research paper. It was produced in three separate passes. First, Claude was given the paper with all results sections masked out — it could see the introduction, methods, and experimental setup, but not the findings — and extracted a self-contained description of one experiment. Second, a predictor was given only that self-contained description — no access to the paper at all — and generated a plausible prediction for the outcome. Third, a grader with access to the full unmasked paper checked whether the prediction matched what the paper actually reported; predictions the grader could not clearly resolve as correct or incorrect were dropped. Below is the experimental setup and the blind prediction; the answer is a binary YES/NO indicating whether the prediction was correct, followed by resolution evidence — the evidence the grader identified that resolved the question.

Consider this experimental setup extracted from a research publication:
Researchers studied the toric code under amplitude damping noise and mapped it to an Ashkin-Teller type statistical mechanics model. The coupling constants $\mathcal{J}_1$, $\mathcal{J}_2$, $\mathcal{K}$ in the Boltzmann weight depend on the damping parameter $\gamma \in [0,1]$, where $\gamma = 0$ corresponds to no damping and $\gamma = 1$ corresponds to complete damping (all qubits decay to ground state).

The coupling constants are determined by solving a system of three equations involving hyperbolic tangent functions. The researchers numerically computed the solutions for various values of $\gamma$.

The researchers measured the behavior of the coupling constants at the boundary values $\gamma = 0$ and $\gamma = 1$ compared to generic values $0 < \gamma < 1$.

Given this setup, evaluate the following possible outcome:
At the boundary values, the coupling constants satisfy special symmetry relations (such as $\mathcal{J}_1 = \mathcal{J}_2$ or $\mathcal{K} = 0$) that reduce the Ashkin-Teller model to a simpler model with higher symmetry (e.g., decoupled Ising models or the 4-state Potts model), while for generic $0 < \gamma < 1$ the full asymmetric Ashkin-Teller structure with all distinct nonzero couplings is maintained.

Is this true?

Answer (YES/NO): NO